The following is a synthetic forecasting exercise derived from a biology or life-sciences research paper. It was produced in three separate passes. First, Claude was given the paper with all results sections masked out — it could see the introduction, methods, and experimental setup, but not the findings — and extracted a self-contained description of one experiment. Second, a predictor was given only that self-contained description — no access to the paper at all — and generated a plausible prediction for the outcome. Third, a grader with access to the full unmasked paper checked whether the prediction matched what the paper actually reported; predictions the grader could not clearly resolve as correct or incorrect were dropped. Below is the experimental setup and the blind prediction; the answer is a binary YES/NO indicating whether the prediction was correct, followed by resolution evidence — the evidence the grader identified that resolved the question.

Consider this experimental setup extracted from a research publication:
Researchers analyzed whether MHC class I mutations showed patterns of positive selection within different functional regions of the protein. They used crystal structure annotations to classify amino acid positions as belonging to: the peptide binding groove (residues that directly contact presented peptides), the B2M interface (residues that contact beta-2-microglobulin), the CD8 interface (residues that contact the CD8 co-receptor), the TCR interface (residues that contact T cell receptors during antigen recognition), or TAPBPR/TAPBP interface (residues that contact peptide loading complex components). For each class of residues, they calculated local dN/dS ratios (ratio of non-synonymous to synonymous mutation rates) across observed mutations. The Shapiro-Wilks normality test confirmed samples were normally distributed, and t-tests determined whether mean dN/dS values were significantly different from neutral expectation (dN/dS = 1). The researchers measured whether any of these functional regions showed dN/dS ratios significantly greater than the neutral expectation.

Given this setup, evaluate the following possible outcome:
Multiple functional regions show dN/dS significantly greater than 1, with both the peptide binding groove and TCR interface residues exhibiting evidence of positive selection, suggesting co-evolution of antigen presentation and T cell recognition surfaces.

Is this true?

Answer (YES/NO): YES